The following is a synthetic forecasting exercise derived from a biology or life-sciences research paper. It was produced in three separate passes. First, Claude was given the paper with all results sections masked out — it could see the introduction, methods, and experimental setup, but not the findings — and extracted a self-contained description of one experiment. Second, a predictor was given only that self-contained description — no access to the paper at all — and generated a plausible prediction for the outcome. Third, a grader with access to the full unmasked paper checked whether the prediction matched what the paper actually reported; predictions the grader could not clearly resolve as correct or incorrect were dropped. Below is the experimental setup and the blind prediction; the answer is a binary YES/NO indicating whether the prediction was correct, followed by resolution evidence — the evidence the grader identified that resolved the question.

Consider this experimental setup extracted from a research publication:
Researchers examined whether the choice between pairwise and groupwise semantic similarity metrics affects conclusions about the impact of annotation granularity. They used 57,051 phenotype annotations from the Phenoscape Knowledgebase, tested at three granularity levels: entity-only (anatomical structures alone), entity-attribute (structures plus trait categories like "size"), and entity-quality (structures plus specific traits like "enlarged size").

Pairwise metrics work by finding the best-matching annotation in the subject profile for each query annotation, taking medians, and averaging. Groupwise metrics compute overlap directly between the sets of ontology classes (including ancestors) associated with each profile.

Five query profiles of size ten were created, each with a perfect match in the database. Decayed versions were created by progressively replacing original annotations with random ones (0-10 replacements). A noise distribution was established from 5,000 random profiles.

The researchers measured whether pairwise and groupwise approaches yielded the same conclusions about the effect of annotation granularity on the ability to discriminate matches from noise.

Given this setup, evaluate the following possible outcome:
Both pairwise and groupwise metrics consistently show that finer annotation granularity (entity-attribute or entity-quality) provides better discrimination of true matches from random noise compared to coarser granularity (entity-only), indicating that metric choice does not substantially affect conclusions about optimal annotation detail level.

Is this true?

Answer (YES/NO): NO